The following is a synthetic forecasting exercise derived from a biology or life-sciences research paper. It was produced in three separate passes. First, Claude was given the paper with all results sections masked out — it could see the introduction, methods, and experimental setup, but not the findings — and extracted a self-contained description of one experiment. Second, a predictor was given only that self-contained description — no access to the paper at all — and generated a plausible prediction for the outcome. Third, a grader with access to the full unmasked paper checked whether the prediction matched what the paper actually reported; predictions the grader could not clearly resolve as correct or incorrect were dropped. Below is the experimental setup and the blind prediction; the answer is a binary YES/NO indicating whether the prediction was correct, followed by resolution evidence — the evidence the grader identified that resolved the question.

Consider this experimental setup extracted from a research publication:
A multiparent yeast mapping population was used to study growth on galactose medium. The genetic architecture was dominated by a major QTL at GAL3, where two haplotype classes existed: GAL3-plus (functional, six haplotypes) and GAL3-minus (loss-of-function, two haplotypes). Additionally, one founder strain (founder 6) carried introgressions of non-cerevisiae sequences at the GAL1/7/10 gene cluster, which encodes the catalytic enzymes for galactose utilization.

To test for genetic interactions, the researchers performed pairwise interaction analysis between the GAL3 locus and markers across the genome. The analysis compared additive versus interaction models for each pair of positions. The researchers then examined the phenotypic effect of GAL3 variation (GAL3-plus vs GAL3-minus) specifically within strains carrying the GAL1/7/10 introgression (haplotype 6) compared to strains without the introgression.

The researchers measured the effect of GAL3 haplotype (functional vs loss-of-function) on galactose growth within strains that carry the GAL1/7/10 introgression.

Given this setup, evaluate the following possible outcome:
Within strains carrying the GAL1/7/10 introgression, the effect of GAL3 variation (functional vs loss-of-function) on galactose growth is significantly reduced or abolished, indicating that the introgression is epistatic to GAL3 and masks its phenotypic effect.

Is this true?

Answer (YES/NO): YES